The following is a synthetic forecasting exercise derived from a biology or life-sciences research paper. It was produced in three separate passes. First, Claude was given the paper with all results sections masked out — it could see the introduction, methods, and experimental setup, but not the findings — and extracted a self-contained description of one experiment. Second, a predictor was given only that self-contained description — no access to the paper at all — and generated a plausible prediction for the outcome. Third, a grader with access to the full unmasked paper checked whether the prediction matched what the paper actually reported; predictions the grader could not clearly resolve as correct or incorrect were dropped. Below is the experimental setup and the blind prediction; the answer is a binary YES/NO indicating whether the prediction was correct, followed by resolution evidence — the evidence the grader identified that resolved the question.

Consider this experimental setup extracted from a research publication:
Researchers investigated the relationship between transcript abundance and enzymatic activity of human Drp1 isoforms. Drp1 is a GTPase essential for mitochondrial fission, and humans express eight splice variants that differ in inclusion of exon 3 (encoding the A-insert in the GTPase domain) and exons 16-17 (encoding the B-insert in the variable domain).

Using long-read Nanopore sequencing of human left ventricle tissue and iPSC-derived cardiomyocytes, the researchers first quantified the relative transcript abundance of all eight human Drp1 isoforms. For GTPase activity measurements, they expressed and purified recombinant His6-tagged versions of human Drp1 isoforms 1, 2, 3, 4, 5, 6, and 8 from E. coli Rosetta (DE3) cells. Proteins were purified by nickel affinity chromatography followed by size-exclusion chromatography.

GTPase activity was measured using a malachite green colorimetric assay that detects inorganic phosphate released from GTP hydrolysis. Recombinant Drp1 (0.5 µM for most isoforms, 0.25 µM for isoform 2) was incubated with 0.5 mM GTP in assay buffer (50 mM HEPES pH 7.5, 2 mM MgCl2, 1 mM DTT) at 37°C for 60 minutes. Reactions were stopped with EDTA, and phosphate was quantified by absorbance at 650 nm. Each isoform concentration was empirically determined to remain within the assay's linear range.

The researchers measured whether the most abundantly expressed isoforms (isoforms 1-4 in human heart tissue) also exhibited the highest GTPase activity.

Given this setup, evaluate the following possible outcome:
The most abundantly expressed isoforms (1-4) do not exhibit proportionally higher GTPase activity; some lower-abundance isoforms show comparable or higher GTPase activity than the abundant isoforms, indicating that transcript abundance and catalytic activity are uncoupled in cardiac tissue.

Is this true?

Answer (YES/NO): YES